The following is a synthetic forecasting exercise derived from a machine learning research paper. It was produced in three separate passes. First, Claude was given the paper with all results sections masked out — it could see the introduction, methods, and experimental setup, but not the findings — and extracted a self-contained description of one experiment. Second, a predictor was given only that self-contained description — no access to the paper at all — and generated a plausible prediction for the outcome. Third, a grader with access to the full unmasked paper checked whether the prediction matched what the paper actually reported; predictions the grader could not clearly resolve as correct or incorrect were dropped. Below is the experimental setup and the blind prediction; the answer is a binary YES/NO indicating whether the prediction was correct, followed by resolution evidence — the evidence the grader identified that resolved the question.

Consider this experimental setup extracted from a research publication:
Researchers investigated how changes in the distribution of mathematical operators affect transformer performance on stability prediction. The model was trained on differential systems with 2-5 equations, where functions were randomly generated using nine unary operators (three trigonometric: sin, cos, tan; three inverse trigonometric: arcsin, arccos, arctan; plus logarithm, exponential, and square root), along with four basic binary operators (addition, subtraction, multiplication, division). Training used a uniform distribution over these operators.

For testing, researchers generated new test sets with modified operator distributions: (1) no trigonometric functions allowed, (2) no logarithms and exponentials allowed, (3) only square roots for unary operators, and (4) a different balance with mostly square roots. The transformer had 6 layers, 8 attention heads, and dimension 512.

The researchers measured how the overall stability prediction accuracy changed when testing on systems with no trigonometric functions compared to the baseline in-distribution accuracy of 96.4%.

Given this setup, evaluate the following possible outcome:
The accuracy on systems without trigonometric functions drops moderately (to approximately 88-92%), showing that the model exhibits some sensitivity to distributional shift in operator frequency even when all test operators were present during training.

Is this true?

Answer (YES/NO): NO